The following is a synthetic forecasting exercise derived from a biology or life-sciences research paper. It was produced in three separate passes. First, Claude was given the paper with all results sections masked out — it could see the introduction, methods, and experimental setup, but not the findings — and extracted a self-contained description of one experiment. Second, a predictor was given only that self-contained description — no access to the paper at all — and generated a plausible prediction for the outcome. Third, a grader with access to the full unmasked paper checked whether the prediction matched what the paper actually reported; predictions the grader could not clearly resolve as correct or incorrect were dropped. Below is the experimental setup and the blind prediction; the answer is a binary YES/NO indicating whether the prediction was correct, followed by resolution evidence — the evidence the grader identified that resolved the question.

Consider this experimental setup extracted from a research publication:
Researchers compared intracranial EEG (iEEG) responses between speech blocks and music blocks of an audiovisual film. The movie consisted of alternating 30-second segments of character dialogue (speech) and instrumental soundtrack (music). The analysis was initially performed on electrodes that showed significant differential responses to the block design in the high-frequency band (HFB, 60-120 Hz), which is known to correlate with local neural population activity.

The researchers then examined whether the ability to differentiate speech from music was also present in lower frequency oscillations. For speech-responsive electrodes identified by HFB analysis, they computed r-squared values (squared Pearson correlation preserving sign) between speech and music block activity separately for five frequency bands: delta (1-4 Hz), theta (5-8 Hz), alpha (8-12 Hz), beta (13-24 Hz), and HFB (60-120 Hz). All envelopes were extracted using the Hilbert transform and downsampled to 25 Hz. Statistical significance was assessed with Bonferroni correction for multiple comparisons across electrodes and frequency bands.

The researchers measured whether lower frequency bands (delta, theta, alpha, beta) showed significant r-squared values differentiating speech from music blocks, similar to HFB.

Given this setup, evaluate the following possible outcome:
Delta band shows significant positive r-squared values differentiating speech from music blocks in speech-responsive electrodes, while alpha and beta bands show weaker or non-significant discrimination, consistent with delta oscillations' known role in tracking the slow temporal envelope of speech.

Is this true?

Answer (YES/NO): NO